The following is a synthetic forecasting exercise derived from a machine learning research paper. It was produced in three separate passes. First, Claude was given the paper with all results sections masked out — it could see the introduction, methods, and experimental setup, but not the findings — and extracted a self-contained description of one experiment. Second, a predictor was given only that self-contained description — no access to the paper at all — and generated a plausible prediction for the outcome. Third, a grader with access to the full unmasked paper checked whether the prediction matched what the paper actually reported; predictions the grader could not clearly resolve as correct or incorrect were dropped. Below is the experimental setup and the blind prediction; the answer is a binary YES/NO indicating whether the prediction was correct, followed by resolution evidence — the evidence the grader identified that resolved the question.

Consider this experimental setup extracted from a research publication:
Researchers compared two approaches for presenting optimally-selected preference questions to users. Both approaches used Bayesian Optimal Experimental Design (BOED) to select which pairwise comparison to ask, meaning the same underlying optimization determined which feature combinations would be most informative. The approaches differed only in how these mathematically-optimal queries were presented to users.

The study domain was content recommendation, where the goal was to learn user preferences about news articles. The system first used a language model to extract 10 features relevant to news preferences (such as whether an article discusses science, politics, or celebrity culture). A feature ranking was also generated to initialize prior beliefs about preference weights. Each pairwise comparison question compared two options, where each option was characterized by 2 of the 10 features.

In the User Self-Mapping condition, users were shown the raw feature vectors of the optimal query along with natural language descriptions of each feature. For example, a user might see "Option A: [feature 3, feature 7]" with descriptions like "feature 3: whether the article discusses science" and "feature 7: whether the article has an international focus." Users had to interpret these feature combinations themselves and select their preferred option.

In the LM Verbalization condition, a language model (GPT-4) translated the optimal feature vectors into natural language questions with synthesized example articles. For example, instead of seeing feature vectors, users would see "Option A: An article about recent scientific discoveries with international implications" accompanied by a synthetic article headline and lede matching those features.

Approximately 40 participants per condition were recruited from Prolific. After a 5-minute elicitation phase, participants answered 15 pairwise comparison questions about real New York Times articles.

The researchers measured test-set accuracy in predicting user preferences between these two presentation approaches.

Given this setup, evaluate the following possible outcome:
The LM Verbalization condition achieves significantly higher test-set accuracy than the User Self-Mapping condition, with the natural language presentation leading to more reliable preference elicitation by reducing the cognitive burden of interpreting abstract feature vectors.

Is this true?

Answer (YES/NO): YES